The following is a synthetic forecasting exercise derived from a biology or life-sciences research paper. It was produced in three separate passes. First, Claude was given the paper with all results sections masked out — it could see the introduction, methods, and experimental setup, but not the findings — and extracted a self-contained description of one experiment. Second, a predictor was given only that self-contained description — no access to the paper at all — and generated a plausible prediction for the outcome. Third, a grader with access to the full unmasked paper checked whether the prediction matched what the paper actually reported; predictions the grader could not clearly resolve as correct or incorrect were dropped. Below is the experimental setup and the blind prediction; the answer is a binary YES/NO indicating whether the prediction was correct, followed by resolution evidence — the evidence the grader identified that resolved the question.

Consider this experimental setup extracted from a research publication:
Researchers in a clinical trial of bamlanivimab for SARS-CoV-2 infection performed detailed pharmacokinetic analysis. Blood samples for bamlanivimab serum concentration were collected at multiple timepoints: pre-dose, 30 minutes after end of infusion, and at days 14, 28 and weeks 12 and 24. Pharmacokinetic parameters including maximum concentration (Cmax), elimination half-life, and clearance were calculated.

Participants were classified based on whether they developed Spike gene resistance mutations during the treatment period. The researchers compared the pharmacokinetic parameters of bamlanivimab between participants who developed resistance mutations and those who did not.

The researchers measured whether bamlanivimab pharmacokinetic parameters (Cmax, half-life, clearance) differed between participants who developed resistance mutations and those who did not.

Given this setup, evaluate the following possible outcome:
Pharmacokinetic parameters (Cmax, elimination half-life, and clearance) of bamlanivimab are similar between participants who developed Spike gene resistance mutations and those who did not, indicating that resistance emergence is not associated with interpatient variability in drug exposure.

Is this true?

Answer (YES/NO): YES